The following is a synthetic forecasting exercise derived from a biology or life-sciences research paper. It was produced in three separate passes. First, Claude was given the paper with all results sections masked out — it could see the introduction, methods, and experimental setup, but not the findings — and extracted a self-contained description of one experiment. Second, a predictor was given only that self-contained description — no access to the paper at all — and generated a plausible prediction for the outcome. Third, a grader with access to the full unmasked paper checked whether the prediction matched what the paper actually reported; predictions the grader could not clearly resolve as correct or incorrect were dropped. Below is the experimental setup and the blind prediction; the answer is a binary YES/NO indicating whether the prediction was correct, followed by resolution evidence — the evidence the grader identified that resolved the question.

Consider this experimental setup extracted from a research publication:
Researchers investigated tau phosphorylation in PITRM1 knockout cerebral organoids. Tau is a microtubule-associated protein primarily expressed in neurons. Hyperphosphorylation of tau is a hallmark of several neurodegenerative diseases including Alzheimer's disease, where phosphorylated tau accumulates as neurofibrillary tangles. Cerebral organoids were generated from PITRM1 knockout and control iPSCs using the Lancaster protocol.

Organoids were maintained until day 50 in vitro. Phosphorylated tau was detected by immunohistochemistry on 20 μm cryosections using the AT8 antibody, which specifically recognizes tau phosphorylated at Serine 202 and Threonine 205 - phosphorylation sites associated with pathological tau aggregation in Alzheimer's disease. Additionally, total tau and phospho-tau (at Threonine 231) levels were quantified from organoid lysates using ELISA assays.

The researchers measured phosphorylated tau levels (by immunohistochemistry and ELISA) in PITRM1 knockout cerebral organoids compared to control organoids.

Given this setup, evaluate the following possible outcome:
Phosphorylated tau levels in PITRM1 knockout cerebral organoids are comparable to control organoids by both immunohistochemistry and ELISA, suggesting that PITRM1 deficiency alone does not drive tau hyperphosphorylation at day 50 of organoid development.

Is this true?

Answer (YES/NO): NO